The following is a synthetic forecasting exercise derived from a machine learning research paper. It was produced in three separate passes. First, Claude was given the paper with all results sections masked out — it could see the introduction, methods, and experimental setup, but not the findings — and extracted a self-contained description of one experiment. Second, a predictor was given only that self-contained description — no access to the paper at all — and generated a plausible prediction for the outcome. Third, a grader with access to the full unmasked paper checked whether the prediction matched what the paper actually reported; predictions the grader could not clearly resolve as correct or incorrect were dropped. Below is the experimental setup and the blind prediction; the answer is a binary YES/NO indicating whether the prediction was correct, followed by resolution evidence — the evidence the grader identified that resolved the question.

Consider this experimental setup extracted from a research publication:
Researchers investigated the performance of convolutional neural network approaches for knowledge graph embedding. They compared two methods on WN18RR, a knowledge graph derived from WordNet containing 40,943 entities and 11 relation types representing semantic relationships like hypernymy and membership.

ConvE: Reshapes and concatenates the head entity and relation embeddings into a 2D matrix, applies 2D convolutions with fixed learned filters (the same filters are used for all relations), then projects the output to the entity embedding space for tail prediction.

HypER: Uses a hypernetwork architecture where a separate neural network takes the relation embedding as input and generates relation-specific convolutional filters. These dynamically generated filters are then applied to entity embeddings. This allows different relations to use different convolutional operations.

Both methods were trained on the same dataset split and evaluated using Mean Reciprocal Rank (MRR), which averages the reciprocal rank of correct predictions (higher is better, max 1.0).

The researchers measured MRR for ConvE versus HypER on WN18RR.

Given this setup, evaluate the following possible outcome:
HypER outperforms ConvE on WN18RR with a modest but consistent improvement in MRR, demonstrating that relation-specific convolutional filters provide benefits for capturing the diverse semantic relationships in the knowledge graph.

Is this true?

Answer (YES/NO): NO